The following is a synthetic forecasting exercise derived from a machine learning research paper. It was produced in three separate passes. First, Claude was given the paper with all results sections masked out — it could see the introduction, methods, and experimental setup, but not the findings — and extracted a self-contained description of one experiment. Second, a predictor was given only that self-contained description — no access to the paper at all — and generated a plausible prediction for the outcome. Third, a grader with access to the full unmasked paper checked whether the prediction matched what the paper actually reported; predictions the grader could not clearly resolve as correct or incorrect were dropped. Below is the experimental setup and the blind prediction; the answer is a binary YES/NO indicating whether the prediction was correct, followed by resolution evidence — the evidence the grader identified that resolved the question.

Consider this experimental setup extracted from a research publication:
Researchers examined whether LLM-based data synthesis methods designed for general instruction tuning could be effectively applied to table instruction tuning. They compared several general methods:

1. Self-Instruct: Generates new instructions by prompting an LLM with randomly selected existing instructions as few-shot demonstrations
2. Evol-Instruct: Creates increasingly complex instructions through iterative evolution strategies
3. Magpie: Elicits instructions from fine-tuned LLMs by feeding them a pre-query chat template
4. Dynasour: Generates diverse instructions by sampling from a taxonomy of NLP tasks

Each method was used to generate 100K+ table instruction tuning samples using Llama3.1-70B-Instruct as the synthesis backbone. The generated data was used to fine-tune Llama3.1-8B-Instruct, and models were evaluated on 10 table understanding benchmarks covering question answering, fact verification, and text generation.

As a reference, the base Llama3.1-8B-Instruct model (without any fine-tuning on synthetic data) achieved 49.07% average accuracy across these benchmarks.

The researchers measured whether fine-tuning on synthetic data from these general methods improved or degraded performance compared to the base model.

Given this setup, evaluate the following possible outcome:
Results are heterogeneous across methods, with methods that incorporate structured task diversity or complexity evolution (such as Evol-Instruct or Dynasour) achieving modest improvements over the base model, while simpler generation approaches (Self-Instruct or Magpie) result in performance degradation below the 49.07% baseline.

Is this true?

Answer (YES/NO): NO